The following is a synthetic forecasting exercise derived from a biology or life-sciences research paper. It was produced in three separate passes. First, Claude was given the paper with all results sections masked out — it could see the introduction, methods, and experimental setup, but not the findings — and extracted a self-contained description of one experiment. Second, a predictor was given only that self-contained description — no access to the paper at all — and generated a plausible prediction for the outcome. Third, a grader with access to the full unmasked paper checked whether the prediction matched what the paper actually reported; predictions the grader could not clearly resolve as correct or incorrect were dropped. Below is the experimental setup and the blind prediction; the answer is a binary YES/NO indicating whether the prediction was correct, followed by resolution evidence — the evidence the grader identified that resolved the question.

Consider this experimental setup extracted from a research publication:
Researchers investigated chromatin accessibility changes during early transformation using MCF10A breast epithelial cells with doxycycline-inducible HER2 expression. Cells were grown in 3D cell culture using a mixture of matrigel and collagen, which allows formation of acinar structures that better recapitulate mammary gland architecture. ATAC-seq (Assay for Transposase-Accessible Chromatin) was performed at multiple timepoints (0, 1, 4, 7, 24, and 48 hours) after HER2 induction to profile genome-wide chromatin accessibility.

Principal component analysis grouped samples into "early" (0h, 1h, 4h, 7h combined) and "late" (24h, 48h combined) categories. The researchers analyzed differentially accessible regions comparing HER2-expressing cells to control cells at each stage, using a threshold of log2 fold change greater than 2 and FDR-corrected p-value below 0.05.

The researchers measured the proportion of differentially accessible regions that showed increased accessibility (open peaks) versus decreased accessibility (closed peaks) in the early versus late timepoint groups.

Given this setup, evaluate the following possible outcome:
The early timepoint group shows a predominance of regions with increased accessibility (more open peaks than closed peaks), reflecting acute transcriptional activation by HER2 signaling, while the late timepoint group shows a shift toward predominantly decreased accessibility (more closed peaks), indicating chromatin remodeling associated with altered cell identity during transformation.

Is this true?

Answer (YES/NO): YES